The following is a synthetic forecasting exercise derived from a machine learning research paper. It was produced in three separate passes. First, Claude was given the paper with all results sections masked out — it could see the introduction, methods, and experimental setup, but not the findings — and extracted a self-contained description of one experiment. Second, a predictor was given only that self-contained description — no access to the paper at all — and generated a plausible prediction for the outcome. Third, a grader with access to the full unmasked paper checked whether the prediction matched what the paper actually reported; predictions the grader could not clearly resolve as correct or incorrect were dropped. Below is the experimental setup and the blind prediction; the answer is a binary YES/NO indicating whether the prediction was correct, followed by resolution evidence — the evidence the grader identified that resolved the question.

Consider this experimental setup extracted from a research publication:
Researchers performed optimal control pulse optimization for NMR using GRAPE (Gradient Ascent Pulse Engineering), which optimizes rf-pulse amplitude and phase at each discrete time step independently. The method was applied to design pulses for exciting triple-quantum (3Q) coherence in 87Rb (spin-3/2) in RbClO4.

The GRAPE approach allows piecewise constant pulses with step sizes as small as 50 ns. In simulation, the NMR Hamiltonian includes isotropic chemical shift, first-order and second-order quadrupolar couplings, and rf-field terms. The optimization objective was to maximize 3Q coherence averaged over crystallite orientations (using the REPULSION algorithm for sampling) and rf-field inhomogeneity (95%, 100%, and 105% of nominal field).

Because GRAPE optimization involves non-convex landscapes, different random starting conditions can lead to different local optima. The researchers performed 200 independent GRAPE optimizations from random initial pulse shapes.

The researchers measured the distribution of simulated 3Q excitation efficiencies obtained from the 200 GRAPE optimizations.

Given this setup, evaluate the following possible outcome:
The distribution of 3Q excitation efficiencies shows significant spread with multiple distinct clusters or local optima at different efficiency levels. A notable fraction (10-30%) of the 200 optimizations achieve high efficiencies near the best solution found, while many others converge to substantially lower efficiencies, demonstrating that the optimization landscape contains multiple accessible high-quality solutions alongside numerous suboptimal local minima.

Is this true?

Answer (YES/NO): NO